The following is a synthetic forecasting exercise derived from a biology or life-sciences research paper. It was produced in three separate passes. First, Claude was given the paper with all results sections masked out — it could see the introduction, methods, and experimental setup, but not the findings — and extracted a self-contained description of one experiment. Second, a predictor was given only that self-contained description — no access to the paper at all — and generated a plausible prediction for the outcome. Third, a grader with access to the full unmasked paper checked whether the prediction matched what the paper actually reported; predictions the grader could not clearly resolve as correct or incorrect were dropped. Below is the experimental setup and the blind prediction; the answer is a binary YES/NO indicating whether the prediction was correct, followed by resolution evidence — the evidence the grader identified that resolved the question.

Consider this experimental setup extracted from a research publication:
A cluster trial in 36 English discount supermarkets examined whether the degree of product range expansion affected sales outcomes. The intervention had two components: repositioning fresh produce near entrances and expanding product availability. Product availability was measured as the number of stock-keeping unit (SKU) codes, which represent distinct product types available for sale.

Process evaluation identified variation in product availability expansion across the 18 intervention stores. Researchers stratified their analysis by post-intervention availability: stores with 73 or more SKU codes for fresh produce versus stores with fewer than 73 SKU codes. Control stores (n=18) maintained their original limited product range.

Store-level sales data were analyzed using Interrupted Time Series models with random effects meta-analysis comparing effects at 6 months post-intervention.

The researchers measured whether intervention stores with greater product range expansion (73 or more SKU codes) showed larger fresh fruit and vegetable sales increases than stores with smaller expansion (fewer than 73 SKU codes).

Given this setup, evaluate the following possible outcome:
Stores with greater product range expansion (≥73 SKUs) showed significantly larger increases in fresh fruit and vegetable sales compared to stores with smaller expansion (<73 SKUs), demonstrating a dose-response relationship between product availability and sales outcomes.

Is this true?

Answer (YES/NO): NO